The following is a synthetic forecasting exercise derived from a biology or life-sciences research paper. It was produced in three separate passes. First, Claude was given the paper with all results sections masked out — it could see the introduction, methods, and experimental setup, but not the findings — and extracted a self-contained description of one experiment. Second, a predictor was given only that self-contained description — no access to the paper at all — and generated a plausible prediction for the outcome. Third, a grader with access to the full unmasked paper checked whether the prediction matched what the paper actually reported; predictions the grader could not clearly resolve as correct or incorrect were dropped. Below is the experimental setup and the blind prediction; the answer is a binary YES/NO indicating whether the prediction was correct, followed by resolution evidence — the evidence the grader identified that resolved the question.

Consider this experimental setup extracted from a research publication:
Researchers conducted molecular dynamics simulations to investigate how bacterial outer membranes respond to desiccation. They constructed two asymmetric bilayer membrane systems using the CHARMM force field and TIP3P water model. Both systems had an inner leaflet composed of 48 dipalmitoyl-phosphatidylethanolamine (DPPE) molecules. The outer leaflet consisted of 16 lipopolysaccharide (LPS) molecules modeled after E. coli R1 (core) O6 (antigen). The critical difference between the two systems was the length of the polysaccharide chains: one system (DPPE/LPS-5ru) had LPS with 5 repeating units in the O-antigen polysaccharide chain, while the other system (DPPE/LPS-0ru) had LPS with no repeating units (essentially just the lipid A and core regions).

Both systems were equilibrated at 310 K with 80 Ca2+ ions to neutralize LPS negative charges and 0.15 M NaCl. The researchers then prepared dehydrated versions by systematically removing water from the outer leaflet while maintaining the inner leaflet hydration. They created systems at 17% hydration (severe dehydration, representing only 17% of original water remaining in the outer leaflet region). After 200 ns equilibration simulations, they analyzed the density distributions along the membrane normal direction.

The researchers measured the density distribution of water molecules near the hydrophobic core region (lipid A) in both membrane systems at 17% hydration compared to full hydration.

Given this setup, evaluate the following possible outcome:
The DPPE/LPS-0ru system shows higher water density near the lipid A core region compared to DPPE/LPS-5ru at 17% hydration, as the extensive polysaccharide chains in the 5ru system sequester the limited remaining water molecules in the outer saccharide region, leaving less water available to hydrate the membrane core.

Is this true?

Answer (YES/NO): NO